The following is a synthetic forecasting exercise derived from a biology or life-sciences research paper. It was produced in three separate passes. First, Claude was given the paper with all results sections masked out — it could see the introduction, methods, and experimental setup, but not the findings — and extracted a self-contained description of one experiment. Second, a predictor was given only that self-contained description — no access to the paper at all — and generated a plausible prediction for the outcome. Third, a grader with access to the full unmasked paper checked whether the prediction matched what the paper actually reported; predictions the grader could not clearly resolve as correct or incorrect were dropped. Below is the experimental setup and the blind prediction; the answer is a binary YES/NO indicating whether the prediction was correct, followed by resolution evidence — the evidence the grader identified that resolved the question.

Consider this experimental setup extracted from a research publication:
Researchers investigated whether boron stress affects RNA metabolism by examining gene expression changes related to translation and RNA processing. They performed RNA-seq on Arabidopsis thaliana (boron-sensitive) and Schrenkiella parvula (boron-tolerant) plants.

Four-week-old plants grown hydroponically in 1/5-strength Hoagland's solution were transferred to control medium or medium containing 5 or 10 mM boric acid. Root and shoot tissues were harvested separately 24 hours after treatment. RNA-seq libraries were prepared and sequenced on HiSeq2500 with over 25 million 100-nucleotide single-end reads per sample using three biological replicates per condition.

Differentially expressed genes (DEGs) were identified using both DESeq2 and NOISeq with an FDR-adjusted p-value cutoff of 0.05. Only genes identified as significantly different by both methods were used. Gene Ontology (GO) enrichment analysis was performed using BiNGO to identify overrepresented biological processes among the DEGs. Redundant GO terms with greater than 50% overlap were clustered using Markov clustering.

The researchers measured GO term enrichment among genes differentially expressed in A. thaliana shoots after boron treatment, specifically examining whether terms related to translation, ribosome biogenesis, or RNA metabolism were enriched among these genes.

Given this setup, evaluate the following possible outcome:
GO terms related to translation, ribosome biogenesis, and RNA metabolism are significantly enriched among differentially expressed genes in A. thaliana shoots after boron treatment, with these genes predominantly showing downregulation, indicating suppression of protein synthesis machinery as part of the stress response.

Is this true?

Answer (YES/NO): NO